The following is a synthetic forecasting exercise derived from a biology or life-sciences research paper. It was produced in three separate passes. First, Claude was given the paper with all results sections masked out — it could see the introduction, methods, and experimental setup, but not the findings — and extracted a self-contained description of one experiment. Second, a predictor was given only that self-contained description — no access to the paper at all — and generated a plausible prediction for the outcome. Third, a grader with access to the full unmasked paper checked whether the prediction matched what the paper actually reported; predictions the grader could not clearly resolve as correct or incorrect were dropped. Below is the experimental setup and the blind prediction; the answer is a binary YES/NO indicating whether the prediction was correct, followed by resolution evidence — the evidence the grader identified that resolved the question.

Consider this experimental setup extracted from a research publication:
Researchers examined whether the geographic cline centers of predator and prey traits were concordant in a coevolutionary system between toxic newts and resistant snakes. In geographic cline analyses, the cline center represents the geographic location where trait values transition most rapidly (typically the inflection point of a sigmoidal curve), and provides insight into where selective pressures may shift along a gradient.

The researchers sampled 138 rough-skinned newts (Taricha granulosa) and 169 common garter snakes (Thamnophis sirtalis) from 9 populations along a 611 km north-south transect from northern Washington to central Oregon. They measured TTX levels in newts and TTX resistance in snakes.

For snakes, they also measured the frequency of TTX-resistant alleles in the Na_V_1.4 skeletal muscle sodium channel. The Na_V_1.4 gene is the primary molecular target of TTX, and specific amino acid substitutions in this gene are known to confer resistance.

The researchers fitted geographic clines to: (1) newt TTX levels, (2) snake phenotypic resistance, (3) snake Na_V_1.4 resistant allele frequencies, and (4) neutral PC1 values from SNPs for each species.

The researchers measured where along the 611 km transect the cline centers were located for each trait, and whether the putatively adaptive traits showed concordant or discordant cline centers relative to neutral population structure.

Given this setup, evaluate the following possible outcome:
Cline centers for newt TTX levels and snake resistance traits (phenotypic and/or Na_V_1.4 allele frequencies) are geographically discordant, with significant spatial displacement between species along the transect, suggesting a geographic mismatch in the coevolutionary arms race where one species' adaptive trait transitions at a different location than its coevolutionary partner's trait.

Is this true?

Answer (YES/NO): NO